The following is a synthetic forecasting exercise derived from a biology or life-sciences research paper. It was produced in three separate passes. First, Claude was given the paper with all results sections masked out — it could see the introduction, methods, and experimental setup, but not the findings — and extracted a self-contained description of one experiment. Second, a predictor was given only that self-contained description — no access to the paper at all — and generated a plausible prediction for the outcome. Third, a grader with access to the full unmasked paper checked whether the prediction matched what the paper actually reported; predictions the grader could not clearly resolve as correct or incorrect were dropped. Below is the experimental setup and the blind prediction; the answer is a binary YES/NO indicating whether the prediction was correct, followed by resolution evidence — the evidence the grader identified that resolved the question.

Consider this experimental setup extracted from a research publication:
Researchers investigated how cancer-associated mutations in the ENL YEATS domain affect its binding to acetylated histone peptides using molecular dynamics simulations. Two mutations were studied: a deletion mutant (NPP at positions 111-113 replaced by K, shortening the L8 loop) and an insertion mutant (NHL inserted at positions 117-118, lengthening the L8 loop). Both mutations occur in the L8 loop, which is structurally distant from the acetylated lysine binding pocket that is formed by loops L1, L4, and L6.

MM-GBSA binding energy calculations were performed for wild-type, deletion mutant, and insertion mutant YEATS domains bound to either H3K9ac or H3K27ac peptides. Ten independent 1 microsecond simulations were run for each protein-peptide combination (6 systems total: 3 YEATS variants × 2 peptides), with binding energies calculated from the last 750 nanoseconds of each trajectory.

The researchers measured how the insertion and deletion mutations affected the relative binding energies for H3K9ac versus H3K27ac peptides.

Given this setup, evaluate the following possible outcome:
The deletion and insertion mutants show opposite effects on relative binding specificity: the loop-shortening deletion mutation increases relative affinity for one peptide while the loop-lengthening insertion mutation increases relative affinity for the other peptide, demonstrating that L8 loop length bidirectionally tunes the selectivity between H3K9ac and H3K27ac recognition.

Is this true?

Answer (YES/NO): NO